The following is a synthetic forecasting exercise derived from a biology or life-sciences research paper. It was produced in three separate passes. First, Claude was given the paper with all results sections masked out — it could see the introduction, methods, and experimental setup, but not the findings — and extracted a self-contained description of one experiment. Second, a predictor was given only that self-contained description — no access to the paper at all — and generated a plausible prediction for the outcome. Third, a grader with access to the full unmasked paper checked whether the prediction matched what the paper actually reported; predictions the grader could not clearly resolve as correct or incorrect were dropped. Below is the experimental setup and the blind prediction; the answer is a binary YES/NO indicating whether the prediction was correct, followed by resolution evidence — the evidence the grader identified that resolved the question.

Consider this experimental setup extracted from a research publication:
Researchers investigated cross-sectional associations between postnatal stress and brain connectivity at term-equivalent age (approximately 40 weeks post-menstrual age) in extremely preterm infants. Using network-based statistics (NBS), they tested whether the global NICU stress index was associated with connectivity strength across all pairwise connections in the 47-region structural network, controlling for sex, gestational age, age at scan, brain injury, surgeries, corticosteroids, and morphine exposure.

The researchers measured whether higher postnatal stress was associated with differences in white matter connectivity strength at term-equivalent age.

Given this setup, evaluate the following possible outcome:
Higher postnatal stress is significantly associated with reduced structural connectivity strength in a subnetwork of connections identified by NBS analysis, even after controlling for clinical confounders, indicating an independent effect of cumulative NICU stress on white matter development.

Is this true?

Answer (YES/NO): YES